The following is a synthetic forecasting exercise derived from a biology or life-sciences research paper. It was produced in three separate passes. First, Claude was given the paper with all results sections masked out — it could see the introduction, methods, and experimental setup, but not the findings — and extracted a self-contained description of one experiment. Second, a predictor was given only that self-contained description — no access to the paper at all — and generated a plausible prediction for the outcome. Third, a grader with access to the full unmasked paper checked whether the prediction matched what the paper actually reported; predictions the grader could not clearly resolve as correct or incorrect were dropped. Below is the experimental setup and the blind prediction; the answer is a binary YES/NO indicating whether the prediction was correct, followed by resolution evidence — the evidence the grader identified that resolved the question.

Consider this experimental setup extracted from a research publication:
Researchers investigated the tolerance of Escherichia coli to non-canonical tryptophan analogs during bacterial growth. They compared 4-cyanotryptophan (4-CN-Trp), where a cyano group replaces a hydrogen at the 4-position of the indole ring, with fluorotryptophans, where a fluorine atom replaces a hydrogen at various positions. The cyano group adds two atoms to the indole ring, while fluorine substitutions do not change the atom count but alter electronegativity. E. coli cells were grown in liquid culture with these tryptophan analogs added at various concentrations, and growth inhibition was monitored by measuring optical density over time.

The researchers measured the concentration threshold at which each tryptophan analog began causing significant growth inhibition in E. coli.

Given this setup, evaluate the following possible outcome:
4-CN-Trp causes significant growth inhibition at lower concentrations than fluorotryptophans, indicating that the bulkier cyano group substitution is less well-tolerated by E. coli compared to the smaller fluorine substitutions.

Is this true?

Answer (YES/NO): NO